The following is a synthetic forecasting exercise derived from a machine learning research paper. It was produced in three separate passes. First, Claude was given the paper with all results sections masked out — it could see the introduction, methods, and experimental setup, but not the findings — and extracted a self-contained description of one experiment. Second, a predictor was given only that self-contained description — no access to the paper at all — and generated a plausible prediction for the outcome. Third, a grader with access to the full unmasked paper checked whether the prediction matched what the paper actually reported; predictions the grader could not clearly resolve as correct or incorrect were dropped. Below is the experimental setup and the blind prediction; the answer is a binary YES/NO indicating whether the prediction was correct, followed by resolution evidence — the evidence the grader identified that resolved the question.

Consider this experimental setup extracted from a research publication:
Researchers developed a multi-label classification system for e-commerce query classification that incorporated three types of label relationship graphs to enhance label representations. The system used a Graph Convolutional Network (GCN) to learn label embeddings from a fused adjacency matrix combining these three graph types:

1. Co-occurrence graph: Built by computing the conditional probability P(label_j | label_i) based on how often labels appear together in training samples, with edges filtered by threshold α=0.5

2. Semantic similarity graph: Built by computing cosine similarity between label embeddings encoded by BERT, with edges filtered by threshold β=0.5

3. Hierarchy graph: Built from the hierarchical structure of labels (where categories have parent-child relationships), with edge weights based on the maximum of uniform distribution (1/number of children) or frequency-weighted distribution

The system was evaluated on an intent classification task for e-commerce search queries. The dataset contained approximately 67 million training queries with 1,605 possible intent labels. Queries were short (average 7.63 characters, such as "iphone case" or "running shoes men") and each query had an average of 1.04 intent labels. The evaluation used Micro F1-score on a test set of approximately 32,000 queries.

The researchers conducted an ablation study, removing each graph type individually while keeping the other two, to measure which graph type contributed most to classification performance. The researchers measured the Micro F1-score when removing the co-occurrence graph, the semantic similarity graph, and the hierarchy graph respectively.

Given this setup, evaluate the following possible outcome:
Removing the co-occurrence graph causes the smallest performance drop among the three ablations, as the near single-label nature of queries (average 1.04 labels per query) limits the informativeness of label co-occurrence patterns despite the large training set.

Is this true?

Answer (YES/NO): NO